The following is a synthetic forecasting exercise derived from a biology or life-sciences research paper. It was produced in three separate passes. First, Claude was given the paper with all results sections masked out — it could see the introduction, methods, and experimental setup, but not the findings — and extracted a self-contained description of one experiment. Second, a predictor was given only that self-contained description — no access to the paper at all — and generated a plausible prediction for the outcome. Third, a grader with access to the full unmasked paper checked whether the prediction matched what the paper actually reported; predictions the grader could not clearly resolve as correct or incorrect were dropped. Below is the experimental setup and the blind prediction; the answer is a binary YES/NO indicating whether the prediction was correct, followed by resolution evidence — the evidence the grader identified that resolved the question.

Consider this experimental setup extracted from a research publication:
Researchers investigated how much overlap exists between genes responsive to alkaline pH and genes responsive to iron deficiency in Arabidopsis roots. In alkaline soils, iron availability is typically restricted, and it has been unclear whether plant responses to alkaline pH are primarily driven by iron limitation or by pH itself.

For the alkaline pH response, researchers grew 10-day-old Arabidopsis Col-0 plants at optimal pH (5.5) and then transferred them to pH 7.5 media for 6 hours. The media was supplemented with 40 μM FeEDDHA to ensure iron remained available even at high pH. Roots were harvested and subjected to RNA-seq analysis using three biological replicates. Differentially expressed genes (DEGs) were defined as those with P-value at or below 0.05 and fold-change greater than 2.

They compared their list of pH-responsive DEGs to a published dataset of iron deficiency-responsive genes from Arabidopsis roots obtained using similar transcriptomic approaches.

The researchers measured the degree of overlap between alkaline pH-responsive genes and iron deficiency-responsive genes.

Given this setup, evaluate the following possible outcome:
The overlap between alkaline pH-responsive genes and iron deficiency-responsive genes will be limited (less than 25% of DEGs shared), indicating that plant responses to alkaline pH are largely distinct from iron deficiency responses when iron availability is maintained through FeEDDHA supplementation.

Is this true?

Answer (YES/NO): YES